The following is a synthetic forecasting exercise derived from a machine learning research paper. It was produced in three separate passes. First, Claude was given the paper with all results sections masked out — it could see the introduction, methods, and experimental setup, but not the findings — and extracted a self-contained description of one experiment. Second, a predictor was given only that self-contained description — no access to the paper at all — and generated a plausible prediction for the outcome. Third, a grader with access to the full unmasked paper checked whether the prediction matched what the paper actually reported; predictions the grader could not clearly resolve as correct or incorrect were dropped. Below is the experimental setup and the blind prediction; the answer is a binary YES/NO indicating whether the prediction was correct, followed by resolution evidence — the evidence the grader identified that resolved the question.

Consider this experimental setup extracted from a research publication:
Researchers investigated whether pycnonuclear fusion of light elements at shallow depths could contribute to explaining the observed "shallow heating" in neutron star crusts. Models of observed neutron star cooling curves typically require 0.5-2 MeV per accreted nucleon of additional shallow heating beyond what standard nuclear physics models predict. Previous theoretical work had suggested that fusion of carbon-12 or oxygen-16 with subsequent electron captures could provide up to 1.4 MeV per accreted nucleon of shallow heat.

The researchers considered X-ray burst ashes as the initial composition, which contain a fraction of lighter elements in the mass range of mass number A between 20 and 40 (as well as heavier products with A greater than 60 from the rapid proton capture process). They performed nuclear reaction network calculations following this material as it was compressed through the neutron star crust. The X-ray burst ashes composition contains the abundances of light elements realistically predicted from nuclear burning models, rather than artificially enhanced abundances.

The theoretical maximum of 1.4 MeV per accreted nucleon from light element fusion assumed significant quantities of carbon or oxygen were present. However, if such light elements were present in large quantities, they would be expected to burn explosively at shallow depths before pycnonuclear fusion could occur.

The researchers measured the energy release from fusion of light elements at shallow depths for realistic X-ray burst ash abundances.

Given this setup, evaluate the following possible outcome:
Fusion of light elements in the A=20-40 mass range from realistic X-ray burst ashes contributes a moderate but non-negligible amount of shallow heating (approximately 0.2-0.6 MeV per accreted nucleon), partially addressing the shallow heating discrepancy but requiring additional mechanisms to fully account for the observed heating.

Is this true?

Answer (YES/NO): NO